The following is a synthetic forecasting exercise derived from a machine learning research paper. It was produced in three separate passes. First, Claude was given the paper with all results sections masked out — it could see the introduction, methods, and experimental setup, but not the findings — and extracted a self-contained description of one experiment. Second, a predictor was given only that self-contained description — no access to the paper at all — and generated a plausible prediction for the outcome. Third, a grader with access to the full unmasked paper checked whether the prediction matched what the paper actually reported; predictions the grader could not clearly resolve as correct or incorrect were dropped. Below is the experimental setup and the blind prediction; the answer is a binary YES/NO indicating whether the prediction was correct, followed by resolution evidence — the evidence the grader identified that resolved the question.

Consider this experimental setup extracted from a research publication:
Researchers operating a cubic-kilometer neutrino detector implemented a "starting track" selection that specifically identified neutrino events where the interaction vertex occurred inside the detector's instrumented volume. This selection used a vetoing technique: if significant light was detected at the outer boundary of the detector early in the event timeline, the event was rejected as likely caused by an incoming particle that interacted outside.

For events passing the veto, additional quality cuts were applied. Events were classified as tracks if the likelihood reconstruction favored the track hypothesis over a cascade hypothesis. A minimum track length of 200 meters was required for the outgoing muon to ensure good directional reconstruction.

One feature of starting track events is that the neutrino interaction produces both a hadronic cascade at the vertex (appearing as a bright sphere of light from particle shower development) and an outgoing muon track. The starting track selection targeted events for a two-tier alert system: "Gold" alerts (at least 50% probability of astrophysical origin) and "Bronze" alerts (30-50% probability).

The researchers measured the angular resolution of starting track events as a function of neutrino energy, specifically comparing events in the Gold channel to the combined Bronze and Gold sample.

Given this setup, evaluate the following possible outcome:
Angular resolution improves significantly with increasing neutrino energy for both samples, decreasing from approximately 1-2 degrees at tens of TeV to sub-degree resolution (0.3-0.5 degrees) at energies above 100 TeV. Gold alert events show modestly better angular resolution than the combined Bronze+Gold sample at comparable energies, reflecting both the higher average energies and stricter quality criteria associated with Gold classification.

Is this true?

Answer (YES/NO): NO